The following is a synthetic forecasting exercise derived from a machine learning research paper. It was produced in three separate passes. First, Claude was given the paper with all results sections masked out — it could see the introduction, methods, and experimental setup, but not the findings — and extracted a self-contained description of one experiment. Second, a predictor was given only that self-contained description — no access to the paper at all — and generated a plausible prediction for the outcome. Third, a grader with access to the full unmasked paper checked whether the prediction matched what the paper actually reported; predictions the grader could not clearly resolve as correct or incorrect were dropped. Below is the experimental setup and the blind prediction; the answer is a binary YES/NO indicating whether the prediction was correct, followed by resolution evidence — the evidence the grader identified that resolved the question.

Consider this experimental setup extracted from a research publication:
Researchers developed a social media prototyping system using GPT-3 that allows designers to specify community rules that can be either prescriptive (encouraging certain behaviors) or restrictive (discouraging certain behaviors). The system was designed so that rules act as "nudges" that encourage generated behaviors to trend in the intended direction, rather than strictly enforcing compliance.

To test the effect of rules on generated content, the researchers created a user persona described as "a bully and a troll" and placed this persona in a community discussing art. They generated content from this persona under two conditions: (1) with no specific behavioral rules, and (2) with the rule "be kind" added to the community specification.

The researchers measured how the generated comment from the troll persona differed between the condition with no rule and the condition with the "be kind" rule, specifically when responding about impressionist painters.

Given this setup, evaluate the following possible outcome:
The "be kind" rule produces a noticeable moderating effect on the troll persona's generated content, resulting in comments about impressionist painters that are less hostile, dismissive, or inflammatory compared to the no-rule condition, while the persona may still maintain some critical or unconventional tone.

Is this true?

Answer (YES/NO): YES